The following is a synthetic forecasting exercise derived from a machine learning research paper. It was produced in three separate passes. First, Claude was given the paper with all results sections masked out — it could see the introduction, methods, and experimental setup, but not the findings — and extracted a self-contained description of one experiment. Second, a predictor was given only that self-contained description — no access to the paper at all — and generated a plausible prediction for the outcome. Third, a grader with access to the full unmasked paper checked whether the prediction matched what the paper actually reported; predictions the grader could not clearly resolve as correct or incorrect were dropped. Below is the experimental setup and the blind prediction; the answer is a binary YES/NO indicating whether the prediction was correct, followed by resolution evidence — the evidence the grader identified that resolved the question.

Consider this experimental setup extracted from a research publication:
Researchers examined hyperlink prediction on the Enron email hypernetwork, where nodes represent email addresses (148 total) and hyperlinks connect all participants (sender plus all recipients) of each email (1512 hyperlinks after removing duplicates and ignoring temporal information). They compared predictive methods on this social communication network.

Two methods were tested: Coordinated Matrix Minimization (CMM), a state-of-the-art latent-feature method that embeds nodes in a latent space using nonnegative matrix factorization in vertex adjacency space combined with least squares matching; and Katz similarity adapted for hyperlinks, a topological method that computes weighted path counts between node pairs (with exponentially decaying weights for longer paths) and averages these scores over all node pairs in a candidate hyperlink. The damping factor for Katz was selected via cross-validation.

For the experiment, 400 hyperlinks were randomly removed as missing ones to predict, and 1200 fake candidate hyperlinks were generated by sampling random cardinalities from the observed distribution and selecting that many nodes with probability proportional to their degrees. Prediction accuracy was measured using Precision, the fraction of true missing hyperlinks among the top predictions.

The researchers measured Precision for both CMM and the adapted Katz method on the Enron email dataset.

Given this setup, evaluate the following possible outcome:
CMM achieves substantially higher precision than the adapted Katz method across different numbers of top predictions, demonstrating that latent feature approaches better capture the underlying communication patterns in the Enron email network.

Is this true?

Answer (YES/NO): NO